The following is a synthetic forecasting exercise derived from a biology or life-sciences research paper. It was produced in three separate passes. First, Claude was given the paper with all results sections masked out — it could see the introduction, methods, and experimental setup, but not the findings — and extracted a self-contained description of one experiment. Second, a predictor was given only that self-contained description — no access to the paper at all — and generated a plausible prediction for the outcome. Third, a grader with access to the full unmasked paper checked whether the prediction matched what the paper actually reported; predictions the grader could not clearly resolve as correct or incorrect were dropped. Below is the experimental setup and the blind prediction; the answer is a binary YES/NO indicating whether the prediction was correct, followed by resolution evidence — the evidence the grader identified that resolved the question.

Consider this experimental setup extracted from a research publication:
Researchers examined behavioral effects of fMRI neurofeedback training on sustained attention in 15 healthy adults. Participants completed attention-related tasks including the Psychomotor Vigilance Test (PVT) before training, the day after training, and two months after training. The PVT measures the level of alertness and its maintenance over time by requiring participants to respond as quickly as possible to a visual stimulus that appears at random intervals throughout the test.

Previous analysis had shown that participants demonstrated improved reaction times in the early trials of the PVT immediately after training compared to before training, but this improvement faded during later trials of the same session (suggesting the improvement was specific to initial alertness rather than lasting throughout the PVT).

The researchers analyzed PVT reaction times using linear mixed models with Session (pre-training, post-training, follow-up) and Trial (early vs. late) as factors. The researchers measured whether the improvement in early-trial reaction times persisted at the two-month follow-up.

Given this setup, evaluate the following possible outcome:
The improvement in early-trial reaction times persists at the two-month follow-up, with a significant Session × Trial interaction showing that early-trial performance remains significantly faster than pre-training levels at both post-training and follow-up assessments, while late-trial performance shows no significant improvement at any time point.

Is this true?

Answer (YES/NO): NO